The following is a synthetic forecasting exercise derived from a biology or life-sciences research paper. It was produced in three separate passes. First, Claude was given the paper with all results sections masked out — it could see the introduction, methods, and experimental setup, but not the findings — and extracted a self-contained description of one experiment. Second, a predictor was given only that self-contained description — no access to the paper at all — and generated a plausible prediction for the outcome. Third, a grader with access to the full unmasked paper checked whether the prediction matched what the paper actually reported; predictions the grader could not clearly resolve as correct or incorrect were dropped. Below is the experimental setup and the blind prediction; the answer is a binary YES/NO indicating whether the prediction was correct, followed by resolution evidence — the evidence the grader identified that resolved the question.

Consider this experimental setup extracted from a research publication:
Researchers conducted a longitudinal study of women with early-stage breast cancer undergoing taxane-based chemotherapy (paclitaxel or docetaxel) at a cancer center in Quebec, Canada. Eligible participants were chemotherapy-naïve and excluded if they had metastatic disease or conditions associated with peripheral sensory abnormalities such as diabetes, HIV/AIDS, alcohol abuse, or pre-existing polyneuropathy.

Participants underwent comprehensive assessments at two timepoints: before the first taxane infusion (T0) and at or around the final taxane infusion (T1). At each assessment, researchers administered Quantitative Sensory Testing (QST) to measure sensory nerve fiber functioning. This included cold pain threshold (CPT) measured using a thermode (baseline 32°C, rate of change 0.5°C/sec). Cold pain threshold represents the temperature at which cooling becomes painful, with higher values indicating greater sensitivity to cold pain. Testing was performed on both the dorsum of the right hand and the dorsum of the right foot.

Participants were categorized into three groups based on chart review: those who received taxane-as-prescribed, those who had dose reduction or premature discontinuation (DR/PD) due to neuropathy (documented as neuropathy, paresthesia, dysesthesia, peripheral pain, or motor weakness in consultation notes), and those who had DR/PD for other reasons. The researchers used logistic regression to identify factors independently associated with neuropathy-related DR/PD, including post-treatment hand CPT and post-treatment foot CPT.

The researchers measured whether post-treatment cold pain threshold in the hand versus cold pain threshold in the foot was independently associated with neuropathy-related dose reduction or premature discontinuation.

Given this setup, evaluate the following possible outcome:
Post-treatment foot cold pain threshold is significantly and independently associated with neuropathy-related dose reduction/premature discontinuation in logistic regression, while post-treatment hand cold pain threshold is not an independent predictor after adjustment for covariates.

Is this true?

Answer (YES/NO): NO